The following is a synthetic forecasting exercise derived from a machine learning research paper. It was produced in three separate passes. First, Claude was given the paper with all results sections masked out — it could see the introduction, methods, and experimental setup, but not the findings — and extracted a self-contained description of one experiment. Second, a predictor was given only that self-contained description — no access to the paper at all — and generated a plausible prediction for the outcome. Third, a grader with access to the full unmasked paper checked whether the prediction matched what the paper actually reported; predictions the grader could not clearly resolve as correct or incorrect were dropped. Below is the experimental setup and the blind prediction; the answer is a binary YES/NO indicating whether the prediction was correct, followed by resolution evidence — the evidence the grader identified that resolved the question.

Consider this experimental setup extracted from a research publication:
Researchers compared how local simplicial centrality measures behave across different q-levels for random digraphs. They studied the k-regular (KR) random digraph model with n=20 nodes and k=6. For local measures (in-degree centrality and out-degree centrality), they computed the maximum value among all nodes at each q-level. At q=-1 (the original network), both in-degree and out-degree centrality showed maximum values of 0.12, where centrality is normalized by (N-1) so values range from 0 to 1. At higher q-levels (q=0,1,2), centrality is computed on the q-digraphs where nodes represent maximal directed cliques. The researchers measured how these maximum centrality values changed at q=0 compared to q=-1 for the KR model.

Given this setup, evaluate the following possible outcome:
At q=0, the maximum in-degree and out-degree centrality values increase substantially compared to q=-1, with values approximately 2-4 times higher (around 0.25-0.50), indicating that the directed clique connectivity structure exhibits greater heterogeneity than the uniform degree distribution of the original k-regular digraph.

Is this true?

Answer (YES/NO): YES